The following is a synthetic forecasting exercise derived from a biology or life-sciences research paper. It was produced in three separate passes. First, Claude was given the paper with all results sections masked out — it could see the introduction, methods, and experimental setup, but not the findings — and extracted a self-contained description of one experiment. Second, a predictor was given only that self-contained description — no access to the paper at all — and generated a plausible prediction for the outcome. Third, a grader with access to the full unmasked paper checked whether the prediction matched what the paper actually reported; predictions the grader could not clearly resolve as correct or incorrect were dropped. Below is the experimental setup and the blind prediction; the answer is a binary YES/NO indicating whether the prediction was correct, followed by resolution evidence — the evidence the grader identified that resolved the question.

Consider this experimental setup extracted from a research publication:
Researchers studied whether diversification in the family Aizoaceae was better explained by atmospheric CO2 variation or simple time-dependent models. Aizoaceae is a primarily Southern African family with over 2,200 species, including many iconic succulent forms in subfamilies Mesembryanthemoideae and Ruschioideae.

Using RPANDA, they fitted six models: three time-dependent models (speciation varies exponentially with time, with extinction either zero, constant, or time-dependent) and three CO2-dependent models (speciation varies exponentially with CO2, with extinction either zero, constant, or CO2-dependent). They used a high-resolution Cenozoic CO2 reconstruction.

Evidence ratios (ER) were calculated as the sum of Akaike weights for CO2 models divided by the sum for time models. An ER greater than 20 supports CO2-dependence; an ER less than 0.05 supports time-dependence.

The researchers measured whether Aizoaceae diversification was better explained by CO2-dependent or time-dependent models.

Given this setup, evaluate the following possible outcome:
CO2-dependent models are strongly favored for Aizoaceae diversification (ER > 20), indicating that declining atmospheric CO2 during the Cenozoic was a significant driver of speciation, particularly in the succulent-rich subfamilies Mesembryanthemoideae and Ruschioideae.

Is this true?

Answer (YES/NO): NO